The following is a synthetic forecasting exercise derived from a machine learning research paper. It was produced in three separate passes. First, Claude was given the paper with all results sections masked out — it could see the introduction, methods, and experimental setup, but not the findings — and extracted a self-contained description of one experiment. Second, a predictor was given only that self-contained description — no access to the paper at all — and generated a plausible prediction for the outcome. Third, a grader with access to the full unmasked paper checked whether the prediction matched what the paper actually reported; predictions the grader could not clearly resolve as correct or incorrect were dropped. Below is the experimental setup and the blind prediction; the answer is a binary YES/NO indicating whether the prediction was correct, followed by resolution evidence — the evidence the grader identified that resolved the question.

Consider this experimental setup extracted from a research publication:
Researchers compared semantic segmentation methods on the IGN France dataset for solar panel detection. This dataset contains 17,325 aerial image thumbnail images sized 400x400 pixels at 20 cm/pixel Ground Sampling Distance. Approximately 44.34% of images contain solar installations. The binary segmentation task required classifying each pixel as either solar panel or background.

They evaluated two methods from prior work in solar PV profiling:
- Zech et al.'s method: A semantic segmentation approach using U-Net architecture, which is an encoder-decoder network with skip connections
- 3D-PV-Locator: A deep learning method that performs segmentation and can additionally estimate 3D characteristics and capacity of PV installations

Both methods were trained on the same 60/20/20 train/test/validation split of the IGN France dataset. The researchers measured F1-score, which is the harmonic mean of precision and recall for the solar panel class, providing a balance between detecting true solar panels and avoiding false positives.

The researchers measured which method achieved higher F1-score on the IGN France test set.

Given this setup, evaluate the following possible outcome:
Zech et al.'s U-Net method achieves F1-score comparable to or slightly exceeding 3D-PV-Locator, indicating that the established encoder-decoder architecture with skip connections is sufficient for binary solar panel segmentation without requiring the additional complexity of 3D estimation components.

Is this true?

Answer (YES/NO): NO